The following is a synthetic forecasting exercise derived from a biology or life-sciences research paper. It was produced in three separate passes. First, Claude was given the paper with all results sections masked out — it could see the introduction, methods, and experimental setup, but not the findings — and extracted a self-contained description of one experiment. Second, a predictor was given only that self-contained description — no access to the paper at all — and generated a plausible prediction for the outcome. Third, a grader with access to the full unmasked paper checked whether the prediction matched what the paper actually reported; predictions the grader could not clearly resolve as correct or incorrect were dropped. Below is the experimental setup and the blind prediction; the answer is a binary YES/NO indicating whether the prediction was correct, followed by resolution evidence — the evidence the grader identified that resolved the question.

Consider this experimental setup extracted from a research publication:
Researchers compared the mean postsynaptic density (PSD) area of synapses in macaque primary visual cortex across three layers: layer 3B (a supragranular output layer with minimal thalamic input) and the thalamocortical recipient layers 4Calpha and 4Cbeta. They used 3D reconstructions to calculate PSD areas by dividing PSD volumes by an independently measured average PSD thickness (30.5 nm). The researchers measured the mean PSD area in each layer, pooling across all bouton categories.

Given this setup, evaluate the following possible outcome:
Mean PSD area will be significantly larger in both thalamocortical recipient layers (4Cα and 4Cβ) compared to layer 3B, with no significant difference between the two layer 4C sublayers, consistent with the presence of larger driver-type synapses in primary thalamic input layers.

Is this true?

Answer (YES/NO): YES